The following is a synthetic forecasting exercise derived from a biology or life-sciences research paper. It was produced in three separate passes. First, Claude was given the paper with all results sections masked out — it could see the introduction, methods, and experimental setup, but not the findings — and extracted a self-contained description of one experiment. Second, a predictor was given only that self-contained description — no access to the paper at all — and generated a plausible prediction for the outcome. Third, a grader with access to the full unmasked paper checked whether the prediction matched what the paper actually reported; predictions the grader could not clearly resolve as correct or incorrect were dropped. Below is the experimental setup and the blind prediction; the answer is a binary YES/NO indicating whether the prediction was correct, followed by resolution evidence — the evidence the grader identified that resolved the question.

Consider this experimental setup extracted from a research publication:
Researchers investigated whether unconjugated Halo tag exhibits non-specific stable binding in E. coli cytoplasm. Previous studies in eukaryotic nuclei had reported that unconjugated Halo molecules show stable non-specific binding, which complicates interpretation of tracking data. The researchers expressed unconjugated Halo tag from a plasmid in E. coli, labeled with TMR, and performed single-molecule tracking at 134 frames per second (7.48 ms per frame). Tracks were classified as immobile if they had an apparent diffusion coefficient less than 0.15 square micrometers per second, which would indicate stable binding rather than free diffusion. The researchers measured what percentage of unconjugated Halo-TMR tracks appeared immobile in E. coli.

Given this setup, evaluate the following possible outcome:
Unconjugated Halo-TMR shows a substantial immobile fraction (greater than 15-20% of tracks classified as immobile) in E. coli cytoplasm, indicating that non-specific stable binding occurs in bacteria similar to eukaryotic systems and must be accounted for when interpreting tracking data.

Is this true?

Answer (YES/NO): NO